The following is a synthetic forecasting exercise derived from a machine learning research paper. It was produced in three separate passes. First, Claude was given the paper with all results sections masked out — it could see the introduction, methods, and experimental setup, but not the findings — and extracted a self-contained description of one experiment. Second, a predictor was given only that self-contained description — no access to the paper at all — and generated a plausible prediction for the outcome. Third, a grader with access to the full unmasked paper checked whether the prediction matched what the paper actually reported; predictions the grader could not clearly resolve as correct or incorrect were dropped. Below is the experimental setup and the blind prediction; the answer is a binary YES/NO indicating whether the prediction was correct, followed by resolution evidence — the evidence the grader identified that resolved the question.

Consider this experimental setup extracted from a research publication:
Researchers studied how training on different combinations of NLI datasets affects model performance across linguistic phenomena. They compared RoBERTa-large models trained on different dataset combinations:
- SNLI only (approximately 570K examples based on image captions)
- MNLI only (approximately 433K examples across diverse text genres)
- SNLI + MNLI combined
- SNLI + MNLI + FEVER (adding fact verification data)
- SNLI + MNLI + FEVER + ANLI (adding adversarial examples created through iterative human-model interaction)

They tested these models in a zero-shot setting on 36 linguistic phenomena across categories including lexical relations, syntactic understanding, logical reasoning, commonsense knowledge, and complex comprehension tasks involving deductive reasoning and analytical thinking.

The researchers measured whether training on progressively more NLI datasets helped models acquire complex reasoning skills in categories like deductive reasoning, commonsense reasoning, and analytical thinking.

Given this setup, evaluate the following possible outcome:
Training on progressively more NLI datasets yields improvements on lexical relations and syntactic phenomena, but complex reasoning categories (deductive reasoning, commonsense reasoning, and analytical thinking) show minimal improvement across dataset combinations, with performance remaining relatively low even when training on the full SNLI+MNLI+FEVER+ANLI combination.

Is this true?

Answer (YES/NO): NO